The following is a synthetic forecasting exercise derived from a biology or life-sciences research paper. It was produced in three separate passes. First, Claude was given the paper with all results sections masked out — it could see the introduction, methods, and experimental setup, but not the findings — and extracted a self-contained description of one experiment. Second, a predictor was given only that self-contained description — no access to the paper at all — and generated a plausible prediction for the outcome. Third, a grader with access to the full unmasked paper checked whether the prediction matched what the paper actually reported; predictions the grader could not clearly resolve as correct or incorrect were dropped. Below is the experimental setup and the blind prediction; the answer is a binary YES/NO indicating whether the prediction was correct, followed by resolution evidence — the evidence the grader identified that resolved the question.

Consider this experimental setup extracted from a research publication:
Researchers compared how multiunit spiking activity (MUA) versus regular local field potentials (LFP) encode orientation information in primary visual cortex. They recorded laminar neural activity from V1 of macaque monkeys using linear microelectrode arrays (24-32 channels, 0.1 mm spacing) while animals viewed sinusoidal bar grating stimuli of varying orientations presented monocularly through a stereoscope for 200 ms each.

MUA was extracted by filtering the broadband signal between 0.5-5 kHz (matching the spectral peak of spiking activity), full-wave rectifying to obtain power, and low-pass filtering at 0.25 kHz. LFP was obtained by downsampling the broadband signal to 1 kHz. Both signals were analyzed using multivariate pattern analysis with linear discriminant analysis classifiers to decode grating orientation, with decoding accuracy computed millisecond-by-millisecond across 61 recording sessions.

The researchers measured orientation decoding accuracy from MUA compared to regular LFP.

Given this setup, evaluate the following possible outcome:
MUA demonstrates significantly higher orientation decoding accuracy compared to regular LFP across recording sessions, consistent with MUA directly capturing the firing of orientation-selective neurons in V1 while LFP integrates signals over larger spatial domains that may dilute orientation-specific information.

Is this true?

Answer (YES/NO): NO